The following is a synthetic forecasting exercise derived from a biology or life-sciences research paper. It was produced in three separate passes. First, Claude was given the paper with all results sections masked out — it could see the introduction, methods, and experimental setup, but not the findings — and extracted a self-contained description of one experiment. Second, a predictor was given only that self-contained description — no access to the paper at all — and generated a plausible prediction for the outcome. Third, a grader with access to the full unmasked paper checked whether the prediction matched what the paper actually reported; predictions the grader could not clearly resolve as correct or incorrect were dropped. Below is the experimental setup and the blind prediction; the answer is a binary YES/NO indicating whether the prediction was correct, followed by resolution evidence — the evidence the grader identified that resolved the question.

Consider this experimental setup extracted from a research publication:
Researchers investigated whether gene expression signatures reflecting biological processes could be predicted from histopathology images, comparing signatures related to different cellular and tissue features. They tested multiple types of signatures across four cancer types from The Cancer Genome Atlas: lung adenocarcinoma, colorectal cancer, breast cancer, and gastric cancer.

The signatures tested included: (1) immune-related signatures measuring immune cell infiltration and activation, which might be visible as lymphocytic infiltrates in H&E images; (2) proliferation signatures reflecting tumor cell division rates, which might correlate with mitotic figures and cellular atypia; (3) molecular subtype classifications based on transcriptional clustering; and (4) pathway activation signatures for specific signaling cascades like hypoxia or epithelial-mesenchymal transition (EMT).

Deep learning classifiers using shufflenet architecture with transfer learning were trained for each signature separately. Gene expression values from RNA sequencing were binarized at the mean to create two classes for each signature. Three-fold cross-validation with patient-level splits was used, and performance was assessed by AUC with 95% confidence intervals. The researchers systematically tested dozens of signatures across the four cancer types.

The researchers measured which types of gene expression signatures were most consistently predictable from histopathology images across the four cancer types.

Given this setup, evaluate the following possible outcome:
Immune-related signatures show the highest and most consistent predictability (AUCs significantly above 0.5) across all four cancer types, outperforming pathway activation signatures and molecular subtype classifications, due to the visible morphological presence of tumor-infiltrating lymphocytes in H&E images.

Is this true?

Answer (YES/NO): NO